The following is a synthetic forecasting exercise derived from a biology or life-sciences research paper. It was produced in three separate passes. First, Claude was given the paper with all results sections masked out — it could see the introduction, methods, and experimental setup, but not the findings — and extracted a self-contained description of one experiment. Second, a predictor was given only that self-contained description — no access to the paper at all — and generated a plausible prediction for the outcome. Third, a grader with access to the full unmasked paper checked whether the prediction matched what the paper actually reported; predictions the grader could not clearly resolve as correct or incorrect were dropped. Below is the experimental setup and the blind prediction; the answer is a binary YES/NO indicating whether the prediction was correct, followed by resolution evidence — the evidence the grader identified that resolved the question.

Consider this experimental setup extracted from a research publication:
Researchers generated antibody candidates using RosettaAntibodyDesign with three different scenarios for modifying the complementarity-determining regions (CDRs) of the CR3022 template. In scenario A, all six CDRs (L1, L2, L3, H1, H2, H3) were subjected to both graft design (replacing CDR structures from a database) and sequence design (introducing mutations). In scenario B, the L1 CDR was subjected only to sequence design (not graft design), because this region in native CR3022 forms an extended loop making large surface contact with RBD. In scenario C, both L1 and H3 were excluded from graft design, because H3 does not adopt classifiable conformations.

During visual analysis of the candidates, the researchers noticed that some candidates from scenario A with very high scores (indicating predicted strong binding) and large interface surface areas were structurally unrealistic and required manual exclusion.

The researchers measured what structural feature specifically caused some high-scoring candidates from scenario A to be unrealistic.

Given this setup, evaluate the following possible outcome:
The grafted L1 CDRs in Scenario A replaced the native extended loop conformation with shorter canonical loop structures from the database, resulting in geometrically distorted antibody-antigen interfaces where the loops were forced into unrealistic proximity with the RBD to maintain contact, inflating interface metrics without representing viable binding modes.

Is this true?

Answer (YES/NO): NO